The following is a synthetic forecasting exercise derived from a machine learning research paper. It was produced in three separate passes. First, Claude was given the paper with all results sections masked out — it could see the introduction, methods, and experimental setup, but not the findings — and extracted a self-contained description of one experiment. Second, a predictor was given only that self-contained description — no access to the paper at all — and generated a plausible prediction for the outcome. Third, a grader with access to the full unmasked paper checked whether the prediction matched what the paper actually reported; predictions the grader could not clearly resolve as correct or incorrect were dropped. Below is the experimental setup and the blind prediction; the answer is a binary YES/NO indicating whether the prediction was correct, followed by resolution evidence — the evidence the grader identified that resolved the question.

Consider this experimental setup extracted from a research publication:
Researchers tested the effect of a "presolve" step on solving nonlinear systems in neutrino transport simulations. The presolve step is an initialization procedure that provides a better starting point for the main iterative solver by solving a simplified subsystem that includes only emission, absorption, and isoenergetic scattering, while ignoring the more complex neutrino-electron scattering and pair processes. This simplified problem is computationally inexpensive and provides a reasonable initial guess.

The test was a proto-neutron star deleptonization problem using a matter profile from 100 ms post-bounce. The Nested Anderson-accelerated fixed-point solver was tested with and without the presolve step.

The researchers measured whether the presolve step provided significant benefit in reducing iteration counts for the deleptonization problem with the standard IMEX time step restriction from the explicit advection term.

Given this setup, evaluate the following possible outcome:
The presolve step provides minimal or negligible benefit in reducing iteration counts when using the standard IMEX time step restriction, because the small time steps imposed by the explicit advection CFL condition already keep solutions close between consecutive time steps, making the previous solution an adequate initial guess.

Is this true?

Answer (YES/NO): YES